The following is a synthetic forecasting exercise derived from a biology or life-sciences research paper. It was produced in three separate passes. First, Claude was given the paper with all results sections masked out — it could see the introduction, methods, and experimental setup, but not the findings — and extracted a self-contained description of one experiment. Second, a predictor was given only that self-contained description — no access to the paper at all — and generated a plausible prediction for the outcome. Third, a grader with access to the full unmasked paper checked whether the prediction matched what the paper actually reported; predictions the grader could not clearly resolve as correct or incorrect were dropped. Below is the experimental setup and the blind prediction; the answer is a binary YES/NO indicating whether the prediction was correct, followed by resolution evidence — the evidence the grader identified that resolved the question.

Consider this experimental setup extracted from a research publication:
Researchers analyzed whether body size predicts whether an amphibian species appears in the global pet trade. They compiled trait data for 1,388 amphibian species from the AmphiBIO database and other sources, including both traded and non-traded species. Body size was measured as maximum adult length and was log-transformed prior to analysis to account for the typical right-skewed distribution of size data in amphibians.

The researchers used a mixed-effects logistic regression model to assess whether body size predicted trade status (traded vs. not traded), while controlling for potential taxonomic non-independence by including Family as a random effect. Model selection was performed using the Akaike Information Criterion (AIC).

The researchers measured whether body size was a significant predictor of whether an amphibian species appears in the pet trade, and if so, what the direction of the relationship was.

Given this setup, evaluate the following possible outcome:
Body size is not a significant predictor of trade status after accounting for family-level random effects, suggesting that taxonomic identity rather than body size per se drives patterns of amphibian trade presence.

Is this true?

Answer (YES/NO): NO